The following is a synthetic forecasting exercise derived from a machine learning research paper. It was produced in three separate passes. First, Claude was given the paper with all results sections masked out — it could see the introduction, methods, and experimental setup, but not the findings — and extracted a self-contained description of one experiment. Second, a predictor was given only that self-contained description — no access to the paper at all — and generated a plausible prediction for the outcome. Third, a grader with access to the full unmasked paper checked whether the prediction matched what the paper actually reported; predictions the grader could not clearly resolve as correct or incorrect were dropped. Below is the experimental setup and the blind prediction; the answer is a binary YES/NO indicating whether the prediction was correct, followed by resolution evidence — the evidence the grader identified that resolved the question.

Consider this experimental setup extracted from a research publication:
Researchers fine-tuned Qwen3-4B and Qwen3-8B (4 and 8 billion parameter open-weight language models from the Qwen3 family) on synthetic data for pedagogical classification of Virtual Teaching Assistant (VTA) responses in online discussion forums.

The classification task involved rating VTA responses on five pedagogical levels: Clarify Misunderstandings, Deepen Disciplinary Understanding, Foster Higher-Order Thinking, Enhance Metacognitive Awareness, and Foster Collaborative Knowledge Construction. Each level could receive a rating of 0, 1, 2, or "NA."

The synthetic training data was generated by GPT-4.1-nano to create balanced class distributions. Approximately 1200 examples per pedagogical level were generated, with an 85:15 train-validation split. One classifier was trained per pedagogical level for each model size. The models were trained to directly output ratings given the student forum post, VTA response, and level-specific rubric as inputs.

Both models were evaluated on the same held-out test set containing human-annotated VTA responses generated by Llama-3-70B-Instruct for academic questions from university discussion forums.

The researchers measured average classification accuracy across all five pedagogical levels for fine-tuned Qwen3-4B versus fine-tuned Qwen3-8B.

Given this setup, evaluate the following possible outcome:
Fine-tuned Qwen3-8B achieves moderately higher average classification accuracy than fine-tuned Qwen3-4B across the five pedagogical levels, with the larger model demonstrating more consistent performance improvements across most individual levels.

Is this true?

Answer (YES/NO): NO